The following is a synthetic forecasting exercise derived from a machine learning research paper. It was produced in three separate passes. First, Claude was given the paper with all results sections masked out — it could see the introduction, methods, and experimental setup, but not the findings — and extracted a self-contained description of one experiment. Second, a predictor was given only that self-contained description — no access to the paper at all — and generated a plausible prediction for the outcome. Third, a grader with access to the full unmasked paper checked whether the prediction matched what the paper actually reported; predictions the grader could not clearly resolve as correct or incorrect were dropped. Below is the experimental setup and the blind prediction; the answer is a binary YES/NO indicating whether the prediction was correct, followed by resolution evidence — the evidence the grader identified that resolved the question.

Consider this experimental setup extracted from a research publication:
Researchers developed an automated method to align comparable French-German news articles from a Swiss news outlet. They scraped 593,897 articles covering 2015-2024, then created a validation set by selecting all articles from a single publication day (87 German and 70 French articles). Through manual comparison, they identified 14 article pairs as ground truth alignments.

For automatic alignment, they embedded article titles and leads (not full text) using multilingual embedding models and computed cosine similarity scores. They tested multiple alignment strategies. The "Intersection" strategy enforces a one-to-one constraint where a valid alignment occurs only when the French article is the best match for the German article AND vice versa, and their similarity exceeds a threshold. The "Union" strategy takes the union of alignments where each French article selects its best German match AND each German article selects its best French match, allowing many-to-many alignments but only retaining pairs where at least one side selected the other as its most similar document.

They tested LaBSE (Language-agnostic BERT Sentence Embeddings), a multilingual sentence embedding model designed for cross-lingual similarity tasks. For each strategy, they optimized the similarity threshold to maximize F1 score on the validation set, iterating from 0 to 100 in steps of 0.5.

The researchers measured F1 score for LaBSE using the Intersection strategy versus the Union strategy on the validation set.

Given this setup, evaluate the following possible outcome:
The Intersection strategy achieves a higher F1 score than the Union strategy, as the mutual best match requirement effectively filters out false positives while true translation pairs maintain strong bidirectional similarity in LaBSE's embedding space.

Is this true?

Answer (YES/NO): NO